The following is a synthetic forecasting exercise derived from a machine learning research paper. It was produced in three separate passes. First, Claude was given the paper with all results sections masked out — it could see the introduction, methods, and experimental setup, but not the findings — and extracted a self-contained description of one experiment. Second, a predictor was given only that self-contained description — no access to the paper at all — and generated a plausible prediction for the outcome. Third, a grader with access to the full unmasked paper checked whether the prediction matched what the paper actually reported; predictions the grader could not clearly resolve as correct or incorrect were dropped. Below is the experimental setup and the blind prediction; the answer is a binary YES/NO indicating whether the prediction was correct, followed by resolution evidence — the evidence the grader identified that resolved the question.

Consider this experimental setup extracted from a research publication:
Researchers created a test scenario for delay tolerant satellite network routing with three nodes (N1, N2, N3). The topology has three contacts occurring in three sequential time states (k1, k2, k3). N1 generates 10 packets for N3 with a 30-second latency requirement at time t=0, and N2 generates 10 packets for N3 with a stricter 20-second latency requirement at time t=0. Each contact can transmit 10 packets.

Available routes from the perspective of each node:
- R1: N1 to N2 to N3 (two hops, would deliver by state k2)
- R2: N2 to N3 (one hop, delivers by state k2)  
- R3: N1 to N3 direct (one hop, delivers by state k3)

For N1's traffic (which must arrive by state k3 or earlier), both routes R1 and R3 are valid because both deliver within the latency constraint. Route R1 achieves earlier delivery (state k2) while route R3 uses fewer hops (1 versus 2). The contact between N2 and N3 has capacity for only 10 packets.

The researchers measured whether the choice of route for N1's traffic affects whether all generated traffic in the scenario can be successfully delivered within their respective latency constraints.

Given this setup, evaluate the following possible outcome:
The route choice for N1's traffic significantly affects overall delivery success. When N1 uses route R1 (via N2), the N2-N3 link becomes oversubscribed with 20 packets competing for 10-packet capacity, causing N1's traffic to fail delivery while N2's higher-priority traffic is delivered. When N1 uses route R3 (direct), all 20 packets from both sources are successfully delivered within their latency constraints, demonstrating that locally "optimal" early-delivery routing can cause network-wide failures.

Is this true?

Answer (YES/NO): YES